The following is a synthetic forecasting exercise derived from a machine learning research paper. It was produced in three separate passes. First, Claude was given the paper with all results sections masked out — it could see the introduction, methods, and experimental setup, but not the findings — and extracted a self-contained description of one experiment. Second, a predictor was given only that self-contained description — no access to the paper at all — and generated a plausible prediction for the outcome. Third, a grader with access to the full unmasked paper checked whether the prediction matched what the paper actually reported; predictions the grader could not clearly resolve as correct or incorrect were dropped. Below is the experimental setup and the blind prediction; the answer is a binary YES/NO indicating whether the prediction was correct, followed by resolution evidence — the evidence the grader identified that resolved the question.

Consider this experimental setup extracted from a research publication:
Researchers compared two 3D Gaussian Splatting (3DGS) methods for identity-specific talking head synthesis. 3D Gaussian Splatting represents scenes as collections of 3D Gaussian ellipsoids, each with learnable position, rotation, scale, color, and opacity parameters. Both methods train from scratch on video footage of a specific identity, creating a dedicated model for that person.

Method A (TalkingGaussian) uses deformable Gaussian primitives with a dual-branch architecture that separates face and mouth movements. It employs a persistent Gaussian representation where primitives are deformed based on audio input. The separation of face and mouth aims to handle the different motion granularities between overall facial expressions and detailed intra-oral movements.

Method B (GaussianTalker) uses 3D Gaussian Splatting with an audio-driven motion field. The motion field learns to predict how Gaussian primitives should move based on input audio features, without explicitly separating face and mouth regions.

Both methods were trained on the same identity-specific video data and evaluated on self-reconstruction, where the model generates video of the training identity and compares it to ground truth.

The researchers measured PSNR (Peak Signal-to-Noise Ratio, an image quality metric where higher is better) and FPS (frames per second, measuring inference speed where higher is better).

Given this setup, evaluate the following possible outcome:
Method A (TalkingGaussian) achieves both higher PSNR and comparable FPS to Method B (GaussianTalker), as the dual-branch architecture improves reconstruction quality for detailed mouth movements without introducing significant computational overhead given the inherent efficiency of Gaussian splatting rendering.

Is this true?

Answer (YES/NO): NO